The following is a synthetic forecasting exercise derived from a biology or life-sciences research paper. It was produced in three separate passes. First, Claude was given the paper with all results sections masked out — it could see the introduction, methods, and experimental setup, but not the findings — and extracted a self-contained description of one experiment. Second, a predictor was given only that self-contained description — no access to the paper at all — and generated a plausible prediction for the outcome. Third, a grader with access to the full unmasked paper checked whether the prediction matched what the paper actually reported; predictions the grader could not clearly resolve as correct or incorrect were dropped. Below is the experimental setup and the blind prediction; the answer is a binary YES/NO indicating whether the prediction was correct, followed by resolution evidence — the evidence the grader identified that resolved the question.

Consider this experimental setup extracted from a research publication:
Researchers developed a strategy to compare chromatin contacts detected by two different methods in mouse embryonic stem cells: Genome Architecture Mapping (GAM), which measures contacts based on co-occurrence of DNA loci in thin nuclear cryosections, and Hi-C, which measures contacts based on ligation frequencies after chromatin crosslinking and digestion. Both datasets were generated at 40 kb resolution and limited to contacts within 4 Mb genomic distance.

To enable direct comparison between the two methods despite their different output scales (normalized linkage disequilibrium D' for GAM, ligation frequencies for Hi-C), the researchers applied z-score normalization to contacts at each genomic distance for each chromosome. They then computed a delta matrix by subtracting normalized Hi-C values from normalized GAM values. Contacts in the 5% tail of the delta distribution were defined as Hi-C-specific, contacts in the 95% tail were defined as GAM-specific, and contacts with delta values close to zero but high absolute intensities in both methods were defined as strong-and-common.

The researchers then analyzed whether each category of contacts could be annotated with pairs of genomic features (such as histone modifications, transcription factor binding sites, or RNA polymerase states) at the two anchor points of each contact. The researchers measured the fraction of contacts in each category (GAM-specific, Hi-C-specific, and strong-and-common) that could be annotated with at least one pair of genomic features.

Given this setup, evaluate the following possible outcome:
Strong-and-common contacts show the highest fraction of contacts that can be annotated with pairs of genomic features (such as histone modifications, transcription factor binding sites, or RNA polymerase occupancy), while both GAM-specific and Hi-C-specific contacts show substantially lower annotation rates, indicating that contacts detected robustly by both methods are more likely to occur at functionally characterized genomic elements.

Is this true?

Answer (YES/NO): NO